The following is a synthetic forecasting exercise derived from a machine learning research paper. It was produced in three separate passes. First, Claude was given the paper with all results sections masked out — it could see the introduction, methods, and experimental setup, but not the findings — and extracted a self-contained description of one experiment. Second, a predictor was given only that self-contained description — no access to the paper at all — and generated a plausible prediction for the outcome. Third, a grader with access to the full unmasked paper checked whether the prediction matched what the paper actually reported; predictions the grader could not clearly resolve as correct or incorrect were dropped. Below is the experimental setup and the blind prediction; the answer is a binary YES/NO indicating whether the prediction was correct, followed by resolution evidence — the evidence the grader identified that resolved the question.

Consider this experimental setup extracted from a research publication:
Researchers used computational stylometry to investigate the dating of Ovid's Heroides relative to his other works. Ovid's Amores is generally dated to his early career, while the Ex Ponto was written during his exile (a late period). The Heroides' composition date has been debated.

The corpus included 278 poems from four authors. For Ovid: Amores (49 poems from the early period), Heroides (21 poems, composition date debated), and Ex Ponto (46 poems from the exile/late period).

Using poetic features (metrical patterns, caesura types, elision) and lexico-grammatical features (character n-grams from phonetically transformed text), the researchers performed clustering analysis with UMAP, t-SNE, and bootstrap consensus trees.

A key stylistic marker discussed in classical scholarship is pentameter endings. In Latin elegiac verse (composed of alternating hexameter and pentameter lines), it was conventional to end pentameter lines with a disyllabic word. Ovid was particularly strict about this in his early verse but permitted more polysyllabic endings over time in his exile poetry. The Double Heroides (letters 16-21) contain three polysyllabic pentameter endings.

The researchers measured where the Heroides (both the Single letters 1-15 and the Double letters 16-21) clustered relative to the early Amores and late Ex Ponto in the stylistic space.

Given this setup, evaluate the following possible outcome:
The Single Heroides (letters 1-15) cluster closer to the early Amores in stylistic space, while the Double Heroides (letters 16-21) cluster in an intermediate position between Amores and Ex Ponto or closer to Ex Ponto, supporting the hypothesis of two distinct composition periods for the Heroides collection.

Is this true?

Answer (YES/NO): YES